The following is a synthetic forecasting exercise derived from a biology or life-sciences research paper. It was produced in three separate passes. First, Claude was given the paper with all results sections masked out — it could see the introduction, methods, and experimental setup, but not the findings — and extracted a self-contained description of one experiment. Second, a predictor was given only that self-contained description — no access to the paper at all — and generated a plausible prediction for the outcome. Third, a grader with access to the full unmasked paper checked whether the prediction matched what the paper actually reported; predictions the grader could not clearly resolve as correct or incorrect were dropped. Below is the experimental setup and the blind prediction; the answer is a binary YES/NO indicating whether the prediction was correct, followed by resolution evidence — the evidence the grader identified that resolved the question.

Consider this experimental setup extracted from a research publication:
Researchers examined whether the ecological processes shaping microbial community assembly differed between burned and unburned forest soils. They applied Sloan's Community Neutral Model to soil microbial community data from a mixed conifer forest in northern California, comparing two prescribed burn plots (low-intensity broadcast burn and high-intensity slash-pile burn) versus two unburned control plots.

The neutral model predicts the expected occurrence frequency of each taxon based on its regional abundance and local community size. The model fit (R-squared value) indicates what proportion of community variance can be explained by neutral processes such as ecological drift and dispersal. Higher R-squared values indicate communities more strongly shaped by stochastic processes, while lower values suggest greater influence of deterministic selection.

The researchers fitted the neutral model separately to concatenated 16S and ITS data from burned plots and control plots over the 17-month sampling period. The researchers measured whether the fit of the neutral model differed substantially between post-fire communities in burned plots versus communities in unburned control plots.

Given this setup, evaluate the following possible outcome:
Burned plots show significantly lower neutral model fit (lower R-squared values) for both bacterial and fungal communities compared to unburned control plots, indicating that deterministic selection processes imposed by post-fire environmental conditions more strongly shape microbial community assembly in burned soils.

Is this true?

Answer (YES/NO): NO